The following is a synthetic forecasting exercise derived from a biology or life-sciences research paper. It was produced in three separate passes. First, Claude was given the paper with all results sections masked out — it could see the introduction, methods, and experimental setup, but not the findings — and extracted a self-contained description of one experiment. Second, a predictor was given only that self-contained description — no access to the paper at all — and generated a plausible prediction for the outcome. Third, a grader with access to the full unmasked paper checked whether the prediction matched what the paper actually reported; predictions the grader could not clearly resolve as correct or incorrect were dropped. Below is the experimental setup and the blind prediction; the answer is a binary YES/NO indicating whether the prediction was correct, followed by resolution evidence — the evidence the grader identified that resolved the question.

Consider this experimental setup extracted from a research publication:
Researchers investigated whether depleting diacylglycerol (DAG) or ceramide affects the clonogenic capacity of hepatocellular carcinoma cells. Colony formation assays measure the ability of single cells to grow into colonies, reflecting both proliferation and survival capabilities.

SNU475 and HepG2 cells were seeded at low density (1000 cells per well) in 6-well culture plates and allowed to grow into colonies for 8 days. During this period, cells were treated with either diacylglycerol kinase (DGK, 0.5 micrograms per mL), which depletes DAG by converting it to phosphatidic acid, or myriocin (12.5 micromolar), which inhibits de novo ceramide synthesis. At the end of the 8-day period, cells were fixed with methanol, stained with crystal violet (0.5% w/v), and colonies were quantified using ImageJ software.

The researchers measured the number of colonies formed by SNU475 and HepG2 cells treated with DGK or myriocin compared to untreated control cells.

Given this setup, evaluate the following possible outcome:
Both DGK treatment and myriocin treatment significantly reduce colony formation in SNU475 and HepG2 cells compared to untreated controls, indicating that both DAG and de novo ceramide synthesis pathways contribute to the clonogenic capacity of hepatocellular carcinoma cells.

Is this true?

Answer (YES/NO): NO